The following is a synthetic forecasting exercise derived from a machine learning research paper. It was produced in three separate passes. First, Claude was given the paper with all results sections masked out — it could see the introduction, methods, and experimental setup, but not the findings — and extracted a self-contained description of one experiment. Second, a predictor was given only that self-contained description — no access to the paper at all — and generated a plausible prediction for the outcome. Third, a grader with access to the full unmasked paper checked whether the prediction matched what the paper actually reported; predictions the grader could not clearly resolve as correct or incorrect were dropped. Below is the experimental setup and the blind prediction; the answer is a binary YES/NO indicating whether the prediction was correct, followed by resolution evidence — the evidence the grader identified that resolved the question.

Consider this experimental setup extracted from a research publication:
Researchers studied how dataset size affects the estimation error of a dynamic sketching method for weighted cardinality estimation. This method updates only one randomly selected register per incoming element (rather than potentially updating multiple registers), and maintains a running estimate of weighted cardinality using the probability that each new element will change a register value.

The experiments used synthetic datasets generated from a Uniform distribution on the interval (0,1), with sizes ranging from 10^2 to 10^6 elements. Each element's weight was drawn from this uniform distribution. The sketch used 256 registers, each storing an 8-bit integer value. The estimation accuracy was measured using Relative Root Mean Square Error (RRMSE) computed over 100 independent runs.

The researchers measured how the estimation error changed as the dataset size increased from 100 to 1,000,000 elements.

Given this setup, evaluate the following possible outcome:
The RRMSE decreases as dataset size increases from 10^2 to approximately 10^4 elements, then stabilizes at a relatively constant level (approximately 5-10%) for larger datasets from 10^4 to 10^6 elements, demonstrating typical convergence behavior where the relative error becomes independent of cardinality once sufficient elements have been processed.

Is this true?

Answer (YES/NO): YES